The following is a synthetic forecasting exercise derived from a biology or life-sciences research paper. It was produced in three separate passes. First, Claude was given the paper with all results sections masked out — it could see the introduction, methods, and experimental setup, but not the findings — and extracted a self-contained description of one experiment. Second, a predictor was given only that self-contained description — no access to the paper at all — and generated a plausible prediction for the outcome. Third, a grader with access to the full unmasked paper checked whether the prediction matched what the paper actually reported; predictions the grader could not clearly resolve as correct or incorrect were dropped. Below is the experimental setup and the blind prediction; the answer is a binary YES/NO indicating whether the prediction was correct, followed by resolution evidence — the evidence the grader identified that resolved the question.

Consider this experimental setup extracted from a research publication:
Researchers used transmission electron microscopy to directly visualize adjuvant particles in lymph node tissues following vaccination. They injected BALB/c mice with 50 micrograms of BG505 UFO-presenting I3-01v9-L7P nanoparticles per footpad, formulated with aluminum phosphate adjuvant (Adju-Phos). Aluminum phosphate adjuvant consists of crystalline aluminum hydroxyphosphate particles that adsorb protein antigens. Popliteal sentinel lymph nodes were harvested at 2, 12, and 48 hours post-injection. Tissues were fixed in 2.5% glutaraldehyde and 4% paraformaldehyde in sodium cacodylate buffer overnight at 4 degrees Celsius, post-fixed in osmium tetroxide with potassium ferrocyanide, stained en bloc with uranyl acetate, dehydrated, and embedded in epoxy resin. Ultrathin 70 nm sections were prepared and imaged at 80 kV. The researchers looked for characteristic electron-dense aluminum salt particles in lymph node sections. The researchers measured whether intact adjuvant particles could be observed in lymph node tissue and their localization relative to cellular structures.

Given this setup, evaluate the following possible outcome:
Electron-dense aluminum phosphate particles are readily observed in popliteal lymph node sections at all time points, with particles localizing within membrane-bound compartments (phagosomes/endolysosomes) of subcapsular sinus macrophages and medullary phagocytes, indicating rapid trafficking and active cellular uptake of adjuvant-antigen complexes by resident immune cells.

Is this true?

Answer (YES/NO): NO